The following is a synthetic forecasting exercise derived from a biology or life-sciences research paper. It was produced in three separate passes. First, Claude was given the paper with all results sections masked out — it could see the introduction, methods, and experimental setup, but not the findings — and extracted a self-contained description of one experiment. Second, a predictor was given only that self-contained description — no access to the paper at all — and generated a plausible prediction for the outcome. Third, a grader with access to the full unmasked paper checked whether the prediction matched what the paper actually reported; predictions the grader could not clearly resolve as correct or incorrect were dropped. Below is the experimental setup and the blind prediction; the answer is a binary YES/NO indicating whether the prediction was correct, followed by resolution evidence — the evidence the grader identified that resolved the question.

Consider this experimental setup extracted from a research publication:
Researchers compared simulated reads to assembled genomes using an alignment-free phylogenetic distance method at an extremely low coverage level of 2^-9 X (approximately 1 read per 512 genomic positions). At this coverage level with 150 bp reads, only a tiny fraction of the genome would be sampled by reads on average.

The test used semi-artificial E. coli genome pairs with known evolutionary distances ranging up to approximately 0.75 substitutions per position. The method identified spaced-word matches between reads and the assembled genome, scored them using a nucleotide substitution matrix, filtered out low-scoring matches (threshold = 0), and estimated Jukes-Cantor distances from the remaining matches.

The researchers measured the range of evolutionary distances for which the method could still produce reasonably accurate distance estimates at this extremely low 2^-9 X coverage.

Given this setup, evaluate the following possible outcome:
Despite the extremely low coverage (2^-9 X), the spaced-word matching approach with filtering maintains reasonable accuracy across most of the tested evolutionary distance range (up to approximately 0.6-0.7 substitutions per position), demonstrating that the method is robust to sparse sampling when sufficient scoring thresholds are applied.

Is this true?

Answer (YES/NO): NO